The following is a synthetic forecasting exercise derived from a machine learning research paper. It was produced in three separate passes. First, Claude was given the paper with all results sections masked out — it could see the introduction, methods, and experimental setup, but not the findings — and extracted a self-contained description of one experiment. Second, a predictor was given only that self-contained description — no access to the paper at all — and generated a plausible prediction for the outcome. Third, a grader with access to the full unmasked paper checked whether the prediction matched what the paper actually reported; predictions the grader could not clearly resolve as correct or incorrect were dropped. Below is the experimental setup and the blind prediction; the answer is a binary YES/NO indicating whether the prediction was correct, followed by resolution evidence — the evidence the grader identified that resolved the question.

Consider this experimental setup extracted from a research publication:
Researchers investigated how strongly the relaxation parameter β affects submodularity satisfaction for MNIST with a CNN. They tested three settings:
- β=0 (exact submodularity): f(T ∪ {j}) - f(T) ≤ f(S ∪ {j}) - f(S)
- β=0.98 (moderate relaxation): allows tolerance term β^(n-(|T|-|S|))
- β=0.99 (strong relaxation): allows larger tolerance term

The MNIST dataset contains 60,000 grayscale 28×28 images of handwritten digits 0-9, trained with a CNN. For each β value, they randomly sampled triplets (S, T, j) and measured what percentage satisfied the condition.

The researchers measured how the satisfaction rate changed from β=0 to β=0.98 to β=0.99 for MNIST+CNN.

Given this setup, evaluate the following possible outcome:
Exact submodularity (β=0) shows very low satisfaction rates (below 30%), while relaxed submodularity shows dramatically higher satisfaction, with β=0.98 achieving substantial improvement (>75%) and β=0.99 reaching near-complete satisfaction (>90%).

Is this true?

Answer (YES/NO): NO